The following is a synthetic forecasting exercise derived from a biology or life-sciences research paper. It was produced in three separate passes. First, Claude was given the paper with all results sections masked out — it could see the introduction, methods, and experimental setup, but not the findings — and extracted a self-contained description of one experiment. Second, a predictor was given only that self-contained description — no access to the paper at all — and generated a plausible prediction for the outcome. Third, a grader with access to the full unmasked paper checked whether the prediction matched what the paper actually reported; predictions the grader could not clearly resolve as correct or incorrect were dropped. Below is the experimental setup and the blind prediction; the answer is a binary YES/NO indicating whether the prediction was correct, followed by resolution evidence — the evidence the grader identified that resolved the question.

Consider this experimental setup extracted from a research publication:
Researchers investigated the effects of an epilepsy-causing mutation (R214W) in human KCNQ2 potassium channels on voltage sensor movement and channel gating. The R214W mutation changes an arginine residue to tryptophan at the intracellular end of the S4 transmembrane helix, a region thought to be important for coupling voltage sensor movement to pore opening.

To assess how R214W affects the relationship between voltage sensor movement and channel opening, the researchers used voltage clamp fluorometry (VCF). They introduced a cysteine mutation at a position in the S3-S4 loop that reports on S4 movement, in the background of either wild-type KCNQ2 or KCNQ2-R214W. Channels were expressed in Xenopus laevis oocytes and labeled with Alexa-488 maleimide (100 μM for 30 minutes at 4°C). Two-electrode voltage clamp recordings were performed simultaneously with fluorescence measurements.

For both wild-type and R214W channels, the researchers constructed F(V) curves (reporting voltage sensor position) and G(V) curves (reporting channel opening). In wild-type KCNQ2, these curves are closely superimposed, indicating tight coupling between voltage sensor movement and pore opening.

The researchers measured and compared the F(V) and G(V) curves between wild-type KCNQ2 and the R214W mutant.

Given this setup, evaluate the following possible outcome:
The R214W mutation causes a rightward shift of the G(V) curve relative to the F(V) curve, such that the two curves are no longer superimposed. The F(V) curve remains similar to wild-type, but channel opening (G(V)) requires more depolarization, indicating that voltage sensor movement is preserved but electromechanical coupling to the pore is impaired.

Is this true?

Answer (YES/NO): YES